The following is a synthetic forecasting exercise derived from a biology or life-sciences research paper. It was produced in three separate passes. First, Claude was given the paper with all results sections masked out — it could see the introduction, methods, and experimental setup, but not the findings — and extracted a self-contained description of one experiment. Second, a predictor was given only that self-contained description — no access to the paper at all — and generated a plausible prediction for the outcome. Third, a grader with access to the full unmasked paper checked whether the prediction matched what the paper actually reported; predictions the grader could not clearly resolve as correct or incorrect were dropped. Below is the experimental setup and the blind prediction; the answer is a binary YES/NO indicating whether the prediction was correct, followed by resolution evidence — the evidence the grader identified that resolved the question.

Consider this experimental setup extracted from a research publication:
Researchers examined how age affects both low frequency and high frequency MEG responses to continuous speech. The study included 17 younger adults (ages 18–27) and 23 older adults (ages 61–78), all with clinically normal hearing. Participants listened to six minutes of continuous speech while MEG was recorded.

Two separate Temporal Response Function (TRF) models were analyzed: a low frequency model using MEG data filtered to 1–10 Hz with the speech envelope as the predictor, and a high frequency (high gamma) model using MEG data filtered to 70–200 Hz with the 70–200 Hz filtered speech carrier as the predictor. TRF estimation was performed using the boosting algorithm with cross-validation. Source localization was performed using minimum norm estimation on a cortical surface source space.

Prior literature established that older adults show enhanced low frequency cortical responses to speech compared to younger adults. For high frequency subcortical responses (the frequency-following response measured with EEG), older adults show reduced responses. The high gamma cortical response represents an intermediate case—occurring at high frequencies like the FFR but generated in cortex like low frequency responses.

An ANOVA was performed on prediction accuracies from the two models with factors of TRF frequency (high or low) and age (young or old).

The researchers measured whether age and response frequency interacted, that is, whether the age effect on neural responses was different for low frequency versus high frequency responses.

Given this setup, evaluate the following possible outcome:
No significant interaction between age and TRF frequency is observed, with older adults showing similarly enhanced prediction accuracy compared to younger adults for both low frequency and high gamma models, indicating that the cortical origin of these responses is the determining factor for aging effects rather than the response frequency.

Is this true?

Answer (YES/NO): NO